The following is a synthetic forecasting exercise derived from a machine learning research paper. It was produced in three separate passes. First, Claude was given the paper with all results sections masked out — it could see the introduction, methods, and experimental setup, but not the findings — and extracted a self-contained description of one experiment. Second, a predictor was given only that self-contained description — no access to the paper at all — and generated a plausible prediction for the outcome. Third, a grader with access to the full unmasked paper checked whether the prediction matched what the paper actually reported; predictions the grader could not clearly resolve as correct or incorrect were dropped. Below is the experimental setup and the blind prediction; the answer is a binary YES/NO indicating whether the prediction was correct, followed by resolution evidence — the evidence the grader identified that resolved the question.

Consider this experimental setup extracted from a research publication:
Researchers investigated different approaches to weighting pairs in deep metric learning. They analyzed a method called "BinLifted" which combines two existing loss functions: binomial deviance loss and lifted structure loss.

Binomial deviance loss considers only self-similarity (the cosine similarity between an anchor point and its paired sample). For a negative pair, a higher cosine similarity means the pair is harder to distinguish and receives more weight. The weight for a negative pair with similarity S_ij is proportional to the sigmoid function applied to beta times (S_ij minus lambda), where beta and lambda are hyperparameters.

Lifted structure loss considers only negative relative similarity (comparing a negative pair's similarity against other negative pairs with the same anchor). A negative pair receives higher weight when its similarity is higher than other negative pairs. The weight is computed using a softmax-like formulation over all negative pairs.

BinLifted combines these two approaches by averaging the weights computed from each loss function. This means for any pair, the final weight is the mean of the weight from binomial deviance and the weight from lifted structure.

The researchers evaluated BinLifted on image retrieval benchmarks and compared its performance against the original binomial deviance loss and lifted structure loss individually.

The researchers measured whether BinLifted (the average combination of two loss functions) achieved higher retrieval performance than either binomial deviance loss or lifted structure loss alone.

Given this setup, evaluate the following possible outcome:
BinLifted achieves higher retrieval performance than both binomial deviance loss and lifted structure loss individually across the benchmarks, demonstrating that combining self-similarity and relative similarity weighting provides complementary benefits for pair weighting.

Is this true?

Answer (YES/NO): NO